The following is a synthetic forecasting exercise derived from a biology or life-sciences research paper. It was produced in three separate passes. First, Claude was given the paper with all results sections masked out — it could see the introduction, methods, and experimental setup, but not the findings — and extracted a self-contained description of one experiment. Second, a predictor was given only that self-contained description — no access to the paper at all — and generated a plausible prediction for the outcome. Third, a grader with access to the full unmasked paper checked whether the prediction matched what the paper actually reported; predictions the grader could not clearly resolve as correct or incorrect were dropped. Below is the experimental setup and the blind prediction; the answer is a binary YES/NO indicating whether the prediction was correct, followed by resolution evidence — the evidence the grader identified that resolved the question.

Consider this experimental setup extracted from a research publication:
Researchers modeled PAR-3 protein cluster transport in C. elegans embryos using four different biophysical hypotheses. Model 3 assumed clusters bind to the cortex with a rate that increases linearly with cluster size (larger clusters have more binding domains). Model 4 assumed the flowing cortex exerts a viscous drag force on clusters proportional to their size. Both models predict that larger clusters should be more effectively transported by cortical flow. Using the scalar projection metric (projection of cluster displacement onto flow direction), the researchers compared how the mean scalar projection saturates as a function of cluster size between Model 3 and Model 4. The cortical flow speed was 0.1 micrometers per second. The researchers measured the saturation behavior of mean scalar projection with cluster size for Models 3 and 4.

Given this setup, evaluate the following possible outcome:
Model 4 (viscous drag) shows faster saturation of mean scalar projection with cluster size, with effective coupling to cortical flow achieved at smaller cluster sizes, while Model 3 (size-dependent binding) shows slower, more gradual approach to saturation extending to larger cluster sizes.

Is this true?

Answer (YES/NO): NO